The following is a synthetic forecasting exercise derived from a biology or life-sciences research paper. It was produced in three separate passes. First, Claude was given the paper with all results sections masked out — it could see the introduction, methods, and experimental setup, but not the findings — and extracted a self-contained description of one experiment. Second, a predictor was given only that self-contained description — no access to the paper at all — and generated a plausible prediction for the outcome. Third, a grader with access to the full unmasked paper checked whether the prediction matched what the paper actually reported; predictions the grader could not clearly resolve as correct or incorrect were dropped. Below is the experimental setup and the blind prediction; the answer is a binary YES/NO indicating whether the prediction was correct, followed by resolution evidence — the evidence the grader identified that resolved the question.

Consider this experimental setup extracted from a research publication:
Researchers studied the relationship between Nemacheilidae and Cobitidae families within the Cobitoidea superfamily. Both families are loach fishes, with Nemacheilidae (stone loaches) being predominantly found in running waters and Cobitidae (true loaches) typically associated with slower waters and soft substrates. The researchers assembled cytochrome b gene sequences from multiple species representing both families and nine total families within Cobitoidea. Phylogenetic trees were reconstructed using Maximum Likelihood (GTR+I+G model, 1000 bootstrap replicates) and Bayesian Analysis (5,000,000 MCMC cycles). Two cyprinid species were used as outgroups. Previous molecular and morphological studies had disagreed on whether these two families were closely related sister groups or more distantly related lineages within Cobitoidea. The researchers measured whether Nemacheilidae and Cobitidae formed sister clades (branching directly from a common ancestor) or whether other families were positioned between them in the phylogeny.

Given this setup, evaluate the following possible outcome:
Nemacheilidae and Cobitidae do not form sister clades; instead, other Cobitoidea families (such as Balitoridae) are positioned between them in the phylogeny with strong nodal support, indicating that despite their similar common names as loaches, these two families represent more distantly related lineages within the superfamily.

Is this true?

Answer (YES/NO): NO